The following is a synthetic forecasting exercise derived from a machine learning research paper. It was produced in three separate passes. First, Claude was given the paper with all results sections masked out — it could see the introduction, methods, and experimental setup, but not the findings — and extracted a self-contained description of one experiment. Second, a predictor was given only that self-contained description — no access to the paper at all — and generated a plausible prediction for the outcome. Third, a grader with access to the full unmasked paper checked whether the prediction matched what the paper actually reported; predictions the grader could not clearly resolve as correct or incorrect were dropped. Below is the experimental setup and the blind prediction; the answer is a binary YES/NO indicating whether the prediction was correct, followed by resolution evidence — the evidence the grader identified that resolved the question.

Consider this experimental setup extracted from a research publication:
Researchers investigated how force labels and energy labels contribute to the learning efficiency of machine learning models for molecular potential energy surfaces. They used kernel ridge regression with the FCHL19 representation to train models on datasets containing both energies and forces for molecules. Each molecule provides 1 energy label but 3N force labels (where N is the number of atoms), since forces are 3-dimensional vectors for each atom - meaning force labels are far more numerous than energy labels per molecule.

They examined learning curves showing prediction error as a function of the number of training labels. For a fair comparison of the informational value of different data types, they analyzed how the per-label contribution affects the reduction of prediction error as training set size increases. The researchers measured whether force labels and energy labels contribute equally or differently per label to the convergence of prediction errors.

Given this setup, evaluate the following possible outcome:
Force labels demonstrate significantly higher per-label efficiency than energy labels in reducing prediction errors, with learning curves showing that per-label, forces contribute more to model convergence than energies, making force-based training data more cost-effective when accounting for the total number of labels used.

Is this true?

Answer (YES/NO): NO